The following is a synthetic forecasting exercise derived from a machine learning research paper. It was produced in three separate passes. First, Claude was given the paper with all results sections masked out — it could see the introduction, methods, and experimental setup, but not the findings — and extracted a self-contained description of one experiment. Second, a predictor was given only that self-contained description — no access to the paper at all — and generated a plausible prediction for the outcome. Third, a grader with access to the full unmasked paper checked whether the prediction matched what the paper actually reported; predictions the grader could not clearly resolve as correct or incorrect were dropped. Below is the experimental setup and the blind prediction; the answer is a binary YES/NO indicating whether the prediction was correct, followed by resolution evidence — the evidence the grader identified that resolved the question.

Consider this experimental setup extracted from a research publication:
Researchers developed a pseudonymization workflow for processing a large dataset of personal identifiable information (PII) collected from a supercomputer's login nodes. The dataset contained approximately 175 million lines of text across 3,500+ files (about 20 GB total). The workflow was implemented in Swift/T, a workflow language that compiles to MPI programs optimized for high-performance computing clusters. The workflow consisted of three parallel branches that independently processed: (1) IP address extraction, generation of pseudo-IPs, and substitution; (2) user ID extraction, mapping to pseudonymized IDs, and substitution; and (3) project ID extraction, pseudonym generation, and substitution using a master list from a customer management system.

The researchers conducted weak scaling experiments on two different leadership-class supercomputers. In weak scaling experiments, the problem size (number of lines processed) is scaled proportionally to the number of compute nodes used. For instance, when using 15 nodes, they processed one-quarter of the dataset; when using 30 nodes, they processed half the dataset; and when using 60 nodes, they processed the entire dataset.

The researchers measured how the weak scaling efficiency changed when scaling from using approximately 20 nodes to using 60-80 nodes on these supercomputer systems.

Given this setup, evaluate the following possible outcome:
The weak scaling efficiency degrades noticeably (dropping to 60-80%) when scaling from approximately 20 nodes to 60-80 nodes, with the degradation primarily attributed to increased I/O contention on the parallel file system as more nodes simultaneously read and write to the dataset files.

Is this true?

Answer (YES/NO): NO